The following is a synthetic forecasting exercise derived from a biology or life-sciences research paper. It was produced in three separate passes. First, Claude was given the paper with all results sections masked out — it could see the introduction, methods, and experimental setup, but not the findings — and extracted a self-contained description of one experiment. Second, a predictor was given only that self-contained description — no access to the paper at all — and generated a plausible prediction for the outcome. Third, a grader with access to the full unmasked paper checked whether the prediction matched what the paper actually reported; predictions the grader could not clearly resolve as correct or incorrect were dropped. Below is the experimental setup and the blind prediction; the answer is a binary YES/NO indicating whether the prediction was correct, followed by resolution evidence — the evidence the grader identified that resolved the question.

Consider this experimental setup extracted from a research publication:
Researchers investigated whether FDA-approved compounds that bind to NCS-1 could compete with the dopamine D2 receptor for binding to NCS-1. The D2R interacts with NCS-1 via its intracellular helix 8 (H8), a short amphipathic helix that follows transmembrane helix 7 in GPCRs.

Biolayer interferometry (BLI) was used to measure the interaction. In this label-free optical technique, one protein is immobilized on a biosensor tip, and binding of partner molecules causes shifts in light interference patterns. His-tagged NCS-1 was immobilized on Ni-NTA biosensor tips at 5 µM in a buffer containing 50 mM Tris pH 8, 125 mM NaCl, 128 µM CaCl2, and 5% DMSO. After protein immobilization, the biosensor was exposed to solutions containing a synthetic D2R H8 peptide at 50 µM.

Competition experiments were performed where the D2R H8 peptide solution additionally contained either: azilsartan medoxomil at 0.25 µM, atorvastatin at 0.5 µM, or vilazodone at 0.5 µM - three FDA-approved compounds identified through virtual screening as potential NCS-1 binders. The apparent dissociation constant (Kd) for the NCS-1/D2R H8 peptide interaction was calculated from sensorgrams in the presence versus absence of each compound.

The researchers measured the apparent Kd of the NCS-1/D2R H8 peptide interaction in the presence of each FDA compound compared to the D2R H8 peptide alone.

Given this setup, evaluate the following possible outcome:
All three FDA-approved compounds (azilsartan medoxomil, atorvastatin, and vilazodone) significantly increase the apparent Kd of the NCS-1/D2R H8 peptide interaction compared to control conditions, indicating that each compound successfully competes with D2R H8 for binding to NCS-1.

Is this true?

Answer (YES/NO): YES